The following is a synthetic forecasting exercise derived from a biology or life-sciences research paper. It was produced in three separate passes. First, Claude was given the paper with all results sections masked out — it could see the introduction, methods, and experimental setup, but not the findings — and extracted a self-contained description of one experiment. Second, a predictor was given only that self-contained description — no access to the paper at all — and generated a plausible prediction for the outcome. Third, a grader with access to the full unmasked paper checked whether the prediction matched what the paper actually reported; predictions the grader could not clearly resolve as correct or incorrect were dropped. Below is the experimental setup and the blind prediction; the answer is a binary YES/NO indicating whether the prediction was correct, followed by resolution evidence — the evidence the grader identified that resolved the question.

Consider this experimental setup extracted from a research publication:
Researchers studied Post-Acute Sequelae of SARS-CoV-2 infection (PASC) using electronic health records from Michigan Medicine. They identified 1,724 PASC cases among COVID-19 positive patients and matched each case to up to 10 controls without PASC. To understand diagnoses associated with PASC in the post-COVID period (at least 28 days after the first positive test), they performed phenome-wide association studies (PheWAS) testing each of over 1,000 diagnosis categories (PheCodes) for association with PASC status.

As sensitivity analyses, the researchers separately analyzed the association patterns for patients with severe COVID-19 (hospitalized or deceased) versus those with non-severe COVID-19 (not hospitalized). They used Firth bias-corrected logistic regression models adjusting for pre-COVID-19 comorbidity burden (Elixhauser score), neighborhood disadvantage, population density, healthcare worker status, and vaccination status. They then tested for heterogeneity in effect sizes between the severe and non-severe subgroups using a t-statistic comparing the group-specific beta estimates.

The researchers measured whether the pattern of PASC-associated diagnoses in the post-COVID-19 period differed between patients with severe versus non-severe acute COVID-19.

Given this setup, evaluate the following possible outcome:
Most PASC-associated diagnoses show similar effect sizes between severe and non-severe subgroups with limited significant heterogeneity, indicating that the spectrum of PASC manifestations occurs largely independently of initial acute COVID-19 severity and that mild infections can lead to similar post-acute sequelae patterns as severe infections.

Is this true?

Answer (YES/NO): YES